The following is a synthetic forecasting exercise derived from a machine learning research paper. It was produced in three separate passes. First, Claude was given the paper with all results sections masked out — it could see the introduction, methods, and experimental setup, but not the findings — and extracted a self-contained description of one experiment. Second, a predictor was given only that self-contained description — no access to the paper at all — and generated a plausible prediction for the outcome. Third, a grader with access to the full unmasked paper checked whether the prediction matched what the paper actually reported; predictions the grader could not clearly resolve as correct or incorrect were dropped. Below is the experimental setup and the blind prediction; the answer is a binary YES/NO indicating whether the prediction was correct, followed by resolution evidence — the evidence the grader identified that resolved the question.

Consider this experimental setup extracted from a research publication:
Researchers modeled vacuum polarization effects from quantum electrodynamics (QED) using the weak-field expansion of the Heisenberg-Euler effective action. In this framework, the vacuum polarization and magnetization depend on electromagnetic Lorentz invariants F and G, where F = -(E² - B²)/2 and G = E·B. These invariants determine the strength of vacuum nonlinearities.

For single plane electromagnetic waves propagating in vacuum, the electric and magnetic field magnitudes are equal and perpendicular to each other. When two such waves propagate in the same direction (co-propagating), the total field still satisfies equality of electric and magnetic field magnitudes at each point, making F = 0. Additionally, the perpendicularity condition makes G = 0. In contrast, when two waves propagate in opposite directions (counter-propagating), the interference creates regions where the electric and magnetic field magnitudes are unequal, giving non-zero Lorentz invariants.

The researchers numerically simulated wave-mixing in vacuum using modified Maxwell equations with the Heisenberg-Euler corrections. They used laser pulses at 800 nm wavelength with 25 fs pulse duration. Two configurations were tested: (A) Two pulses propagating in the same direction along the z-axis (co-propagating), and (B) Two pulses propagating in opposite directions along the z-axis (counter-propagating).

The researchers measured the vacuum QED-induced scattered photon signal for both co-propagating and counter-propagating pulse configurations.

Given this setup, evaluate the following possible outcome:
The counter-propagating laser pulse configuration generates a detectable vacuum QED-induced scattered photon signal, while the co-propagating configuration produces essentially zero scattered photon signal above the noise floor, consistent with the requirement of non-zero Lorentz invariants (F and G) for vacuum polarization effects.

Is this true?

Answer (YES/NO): YES